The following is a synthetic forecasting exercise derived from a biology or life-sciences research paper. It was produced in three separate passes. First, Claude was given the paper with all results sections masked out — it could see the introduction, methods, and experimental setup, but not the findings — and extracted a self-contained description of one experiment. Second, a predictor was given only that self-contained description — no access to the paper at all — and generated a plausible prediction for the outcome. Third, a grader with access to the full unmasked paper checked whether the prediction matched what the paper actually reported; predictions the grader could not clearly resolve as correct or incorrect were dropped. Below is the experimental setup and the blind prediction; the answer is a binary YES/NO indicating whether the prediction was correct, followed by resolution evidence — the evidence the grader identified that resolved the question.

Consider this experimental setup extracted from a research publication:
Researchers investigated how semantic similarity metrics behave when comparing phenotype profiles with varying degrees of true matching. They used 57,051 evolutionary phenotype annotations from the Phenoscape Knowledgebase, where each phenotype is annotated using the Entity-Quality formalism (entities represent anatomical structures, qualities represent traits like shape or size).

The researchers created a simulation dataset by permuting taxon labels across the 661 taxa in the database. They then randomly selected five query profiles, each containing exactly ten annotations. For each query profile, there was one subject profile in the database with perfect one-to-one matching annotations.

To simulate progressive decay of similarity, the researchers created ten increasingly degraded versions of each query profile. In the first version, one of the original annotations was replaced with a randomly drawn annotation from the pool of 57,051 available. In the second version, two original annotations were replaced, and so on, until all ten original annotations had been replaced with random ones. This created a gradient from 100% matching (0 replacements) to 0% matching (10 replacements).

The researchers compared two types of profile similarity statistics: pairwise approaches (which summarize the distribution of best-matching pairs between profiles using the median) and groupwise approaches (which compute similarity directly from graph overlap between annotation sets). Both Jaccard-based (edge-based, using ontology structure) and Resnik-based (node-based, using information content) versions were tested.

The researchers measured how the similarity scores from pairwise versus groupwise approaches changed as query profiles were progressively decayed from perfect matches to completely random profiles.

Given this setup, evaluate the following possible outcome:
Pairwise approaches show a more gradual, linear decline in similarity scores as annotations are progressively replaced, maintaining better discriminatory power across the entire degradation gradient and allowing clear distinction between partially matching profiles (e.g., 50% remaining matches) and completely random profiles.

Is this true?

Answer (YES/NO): NO